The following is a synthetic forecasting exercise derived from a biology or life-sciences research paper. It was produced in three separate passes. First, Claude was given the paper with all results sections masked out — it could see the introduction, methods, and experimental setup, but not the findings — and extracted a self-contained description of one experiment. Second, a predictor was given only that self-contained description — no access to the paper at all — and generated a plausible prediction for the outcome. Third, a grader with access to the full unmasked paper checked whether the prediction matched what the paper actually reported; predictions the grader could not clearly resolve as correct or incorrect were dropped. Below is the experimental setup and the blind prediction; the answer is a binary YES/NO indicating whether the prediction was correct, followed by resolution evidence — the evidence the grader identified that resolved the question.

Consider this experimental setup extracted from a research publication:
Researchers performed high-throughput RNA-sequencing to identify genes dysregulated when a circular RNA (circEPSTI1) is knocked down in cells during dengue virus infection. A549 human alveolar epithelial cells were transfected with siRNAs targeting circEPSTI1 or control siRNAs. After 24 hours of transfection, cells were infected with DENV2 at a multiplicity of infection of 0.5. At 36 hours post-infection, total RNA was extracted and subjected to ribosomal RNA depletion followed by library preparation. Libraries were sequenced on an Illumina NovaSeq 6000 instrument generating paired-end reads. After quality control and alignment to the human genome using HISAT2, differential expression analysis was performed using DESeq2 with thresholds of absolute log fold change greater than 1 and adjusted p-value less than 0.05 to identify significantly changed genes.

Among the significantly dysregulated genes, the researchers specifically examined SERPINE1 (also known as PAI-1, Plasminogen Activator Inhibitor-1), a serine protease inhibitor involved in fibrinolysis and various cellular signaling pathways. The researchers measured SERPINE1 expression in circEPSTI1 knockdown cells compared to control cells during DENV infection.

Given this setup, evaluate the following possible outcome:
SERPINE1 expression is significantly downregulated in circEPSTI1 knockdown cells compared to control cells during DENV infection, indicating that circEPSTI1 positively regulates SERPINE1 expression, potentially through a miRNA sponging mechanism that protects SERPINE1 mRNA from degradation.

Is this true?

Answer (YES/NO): YES